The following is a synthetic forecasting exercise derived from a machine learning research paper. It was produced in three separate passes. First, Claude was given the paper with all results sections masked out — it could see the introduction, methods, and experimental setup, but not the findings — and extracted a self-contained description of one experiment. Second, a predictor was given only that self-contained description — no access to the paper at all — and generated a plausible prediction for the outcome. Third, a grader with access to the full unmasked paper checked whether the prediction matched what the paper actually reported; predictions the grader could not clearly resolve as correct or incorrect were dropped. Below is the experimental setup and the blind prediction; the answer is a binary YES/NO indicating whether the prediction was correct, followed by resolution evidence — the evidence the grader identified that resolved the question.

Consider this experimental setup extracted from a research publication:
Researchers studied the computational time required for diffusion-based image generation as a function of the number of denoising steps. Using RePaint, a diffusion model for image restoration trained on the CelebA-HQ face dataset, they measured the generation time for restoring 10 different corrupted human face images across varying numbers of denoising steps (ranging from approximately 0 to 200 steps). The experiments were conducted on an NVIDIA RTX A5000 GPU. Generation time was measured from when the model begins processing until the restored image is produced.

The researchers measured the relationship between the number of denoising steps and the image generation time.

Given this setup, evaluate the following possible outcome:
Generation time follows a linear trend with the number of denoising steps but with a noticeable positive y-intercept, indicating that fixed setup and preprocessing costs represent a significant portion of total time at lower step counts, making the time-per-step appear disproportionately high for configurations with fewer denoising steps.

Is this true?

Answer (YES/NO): YES